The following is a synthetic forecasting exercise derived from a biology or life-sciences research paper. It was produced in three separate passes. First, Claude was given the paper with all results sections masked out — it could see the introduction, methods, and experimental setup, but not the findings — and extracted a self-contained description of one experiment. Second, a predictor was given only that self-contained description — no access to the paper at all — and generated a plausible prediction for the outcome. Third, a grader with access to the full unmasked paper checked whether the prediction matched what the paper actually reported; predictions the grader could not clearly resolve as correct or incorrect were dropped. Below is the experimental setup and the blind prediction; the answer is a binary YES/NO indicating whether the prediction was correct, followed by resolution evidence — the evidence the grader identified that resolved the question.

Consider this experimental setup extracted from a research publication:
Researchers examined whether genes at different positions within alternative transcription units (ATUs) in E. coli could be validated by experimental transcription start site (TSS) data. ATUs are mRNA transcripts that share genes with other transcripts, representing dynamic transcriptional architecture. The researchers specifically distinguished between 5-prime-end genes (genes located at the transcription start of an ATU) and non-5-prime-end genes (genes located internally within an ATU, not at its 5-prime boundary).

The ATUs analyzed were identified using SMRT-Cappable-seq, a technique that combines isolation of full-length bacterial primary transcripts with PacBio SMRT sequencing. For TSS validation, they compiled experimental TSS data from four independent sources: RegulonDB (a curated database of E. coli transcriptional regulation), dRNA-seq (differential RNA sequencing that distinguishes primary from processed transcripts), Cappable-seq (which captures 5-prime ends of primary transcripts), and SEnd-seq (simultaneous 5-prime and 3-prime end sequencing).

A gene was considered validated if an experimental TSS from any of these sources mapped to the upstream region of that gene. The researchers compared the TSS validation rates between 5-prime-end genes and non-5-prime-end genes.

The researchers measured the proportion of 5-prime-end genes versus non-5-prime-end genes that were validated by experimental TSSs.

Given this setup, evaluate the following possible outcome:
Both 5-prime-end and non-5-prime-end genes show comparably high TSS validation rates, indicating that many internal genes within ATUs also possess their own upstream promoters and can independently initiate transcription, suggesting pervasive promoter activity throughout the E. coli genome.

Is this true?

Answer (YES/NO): YES